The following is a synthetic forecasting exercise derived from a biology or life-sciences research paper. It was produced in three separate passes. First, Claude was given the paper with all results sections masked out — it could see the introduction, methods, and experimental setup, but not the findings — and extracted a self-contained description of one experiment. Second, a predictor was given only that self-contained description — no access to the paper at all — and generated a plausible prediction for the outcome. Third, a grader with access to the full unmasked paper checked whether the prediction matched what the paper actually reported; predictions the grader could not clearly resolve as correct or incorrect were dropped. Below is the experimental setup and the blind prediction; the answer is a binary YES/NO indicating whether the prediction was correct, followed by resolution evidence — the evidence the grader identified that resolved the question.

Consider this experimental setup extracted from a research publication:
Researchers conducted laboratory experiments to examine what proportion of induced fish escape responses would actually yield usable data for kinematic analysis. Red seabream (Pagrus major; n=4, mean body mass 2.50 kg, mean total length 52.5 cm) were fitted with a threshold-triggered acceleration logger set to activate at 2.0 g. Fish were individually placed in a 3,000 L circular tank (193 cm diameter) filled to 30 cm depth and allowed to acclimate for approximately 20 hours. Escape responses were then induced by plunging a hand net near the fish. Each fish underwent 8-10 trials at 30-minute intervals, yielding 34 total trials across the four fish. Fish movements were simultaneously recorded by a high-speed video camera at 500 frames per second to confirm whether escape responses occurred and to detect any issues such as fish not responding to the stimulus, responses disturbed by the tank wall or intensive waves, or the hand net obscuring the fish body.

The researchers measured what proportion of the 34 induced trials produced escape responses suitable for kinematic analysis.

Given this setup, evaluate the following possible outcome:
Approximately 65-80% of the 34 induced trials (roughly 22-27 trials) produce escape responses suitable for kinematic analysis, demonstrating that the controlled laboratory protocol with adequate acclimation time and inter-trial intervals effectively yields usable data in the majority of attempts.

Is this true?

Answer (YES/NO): NO